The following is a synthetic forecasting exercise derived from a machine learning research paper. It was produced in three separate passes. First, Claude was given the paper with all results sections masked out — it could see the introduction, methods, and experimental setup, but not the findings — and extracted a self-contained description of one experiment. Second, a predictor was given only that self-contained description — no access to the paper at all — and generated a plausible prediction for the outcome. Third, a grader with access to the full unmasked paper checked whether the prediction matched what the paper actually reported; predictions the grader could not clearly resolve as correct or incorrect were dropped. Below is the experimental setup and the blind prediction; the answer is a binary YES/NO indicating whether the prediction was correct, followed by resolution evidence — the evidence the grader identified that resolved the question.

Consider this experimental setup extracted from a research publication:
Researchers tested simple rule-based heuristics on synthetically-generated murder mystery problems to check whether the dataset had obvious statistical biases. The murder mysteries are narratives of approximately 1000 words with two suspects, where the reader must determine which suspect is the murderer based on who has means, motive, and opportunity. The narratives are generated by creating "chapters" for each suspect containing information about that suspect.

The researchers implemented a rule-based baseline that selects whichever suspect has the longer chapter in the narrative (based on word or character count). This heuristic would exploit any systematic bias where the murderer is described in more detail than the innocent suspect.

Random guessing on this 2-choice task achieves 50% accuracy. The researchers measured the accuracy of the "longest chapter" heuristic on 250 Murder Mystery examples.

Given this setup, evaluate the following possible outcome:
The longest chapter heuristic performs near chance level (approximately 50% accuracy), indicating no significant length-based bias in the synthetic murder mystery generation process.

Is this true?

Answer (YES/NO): YES